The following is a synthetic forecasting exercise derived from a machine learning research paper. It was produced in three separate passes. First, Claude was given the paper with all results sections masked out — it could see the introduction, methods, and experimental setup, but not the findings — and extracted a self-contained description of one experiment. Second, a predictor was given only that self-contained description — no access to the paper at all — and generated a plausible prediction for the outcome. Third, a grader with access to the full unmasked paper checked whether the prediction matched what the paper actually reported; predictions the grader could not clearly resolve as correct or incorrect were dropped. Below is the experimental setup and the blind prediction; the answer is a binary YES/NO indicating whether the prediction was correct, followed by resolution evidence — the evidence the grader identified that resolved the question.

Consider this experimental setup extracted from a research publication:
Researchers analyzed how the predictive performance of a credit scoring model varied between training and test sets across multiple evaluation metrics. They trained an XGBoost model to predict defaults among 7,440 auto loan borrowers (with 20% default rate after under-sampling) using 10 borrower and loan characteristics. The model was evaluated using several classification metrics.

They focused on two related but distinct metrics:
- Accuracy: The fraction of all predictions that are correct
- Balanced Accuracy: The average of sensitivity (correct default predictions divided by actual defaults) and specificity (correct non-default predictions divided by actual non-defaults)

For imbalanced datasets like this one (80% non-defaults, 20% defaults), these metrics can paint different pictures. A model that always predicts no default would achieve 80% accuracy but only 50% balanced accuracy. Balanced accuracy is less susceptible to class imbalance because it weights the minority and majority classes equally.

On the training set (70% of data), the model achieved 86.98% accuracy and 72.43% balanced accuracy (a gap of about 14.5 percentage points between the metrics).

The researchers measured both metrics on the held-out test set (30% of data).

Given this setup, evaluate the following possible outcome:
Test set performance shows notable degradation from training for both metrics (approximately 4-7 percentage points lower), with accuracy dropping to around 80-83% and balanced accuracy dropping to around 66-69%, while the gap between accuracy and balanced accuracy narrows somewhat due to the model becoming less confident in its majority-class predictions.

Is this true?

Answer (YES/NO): NO